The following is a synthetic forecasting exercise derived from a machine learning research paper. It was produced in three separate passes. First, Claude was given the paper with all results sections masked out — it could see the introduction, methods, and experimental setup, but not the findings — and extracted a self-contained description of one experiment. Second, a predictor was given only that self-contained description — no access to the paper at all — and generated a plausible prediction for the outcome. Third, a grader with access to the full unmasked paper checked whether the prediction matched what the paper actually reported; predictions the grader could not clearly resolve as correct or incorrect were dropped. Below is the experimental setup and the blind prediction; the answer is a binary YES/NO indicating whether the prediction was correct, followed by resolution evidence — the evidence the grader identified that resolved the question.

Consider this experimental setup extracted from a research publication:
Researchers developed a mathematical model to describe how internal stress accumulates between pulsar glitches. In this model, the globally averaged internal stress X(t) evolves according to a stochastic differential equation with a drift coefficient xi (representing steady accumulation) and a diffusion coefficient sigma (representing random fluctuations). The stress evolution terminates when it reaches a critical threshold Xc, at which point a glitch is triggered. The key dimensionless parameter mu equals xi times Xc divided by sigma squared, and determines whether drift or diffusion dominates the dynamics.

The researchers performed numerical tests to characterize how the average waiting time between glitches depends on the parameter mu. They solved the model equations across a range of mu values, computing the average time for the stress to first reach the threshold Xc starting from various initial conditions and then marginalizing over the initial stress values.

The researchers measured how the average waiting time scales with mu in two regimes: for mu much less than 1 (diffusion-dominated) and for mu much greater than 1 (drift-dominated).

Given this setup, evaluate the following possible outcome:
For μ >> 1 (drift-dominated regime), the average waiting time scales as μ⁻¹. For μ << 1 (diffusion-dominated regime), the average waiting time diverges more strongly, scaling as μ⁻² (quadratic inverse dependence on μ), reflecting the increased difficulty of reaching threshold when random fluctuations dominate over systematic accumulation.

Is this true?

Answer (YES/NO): NO